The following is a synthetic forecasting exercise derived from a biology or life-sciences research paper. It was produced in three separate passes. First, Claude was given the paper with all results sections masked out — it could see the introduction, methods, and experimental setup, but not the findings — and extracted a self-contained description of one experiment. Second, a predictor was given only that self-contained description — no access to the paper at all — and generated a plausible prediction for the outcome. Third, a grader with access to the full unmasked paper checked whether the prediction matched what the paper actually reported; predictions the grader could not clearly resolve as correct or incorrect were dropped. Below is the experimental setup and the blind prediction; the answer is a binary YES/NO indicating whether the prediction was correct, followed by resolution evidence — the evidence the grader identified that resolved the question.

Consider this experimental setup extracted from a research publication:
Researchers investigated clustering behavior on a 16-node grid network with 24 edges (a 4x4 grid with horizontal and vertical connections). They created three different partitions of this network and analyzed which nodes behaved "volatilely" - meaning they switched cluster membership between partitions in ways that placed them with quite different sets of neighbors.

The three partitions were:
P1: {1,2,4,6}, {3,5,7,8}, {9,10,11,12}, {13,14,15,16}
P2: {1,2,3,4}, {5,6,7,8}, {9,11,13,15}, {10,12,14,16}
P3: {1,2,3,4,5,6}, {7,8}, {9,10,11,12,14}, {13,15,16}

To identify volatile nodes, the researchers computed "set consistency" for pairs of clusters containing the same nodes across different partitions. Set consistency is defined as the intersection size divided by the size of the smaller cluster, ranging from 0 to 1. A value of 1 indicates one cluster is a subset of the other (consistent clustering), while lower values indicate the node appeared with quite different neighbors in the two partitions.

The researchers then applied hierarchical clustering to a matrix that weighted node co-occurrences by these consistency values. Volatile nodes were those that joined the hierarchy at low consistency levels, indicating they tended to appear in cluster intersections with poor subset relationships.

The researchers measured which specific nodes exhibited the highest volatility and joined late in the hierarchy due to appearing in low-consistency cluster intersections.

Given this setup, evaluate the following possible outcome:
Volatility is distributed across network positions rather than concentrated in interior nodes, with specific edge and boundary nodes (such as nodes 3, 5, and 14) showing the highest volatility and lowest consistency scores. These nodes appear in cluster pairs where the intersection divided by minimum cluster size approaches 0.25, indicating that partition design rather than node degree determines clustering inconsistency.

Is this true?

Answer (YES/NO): NO